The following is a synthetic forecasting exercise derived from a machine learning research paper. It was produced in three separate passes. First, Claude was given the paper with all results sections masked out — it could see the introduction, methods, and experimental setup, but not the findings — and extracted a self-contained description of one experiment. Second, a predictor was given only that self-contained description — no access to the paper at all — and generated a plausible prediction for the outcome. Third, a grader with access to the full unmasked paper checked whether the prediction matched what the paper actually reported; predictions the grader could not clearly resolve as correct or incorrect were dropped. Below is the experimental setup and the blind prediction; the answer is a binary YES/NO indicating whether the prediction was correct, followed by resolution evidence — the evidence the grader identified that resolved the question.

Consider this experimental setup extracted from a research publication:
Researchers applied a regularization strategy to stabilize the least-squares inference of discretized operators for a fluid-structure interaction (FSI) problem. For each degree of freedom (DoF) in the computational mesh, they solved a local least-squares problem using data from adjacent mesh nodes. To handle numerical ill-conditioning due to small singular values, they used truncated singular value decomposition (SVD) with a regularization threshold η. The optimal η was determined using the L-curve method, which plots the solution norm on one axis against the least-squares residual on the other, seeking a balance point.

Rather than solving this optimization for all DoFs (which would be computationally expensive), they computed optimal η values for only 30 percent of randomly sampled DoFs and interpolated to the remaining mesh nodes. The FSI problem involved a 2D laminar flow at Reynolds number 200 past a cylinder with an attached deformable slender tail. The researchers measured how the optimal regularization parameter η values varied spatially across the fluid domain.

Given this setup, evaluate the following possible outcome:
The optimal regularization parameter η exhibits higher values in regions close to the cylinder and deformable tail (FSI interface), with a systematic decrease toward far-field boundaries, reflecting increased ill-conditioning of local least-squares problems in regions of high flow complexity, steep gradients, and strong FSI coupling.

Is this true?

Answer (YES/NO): NO